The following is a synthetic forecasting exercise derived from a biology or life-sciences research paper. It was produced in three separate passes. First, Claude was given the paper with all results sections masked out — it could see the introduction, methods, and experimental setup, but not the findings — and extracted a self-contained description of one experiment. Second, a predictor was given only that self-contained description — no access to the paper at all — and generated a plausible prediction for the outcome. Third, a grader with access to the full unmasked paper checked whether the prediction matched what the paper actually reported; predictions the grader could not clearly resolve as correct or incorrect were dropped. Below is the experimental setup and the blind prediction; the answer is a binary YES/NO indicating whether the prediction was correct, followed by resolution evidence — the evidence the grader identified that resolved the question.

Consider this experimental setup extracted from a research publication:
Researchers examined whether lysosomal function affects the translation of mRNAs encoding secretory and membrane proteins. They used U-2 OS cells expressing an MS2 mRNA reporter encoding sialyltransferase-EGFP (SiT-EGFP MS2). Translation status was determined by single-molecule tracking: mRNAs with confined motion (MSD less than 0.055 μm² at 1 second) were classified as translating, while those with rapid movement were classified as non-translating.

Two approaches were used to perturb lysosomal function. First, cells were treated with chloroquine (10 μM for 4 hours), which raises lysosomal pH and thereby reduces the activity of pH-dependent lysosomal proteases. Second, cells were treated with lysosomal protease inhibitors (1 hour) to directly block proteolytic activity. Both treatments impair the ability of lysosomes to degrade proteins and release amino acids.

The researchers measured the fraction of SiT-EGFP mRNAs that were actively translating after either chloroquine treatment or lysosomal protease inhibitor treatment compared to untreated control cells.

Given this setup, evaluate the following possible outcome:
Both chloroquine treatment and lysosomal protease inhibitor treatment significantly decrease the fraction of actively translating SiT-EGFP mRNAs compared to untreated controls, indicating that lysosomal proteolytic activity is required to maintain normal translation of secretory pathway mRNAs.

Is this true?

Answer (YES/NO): YES